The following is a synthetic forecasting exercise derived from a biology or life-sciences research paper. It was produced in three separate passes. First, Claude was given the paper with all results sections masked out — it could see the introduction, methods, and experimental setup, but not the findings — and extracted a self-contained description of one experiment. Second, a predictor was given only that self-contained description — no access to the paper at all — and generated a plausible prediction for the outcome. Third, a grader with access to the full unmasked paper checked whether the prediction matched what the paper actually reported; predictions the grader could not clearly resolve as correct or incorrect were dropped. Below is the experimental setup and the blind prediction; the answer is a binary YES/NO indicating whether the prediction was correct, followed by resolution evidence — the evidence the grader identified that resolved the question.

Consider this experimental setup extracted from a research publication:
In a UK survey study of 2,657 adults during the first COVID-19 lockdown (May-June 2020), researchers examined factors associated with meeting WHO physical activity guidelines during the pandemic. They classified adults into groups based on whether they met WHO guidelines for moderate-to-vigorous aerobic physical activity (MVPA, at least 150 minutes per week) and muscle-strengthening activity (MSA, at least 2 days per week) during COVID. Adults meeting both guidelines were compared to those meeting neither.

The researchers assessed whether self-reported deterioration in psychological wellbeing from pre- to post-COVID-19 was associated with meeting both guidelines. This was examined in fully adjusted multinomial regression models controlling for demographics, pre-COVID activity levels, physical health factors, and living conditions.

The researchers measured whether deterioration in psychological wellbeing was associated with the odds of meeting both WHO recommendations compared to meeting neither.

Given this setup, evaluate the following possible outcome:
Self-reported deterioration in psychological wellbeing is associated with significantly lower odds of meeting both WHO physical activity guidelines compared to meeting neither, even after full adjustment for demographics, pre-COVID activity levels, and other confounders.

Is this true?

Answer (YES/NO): YES